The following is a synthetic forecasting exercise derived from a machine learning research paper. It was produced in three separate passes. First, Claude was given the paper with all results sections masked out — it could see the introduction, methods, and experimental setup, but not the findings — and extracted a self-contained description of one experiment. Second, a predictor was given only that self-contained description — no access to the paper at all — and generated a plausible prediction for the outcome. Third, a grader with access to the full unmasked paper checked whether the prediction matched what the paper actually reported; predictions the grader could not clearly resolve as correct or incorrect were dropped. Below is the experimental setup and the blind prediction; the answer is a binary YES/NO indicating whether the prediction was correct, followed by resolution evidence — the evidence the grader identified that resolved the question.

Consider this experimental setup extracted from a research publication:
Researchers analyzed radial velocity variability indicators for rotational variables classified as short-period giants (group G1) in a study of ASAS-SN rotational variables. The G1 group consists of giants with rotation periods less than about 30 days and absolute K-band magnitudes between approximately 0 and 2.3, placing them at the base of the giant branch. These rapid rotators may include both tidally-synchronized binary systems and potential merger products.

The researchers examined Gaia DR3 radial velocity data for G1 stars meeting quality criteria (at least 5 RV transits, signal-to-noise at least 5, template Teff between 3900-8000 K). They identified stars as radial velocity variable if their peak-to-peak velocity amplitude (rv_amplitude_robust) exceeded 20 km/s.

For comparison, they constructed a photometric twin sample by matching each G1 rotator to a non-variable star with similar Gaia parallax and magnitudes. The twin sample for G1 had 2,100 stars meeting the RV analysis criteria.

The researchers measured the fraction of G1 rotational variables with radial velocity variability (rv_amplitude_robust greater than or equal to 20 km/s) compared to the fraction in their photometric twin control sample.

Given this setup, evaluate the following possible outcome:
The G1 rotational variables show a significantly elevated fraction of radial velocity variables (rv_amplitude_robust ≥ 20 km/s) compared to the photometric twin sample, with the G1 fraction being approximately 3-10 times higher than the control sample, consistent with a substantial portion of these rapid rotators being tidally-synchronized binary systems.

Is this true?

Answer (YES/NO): NO